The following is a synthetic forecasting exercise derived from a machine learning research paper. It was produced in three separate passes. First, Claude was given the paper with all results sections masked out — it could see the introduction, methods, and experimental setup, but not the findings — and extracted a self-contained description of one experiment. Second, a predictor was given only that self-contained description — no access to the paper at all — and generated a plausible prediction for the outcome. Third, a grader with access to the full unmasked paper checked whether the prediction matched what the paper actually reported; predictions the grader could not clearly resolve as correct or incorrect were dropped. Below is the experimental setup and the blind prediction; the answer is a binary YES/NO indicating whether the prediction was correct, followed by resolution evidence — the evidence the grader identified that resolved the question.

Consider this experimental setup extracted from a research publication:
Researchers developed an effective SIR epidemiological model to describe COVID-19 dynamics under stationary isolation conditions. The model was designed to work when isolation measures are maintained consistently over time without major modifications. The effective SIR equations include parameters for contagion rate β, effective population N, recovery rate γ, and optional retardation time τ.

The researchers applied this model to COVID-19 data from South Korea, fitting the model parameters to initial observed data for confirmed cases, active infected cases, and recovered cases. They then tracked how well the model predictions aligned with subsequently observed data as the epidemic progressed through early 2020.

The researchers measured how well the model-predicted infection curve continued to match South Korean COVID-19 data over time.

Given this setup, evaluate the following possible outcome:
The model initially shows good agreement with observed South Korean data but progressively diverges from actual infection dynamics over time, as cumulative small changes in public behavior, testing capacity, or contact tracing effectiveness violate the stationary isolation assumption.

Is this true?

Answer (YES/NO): NO